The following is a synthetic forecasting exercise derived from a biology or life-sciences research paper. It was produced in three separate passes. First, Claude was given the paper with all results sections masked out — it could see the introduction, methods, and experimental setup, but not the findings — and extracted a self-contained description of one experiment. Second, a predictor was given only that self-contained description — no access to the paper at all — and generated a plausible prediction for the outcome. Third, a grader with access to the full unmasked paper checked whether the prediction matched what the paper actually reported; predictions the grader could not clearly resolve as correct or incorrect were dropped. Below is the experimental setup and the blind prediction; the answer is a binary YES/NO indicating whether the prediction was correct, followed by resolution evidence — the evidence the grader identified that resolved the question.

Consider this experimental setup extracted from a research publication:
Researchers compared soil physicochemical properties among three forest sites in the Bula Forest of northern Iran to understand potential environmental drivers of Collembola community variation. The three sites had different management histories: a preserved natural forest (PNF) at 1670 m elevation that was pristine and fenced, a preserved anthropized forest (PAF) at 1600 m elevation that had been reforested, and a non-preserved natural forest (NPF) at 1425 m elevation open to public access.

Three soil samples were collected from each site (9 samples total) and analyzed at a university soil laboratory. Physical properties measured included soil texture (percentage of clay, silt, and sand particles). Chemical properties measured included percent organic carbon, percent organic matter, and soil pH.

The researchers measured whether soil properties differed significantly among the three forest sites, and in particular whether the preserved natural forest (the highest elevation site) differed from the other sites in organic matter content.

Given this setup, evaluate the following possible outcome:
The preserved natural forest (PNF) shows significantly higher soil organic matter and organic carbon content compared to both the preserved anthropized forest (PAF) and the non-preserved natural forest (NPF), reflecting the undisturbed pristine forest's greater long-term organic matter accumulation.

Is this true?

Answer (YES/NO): NO